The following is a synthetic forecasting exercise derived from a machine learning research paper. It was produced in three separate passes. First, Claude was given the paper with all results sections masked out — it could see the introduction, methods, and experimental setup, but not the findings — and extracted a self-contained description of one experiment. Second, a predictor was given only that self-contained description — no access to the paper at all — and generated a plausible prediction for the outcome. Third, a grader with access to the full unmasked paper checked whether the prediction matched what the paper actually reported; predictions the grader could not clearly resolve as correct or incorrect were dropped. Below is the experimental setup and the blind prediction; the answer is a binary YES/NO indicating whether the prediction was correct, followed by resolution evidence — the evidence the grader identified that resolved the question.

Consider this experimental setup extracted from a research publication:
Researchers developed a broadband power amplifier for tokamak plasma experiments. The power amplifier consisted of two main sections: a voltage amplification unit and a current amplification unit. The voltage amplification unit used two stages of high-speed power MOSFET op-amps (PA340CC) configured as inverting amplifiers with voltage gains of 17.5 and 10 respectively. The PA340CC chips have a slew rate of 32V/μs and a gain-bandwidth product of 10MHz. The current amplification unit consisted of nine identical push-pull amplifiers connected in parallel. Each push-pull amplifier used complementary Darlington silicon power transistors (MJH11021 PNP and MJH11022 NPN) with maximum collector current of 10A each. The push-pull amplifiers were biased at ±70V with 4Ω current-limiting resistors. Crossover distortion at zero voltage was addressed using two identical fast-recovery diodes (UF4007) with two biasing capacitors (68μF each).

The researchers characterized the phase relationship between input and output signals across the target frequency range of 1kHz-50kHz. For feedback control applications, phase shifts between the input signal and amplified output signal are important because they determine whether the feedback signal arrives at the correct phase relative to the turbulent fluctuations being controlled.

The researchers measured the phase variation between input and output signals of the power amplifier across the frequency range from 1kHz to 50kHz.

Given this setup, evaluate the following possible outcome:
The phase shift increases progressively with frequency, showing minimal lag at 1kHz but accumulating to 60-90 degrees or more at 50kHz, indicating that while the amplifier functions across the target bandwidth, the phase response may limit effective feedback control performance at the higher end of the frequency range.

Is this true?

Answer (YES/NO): NO